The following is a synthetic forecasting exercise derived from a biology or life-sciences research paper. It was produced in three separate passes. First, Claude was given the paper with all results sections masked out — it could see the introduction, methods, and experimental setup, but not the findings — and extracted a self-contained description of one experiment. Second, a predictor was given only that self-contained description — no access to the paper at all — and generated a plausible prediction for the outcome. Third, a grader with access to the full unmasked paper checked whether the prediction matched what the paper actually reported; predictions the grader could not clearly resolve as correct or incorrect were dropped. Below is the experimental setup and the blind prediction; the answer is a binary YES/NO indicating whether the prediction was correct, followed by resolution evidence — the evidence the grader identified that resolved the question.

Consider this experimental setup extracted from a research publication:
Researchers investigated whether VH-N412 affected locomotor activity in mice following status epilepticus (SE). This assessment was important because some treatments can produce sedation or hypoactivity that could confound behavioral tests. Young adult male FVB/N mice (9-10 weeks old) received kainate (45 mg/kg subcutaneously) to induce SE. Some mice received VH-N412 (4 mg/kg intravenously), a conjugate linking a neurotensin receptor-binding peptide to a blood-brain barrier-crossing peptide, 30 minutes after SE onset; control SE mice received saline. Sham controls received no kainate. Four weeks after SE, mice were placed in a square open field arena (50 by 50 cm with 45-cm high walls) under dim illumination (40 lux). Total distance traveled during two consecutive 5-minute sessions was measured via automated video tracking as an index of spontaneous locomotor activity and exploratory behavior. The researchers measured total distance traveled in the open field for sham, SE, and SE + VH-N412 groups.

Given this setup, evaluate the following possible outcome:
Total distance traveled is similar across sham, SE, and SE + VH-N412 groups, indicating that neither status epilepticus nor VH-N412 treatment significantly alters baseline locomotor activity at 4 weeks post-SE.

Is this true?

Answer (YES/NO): NO